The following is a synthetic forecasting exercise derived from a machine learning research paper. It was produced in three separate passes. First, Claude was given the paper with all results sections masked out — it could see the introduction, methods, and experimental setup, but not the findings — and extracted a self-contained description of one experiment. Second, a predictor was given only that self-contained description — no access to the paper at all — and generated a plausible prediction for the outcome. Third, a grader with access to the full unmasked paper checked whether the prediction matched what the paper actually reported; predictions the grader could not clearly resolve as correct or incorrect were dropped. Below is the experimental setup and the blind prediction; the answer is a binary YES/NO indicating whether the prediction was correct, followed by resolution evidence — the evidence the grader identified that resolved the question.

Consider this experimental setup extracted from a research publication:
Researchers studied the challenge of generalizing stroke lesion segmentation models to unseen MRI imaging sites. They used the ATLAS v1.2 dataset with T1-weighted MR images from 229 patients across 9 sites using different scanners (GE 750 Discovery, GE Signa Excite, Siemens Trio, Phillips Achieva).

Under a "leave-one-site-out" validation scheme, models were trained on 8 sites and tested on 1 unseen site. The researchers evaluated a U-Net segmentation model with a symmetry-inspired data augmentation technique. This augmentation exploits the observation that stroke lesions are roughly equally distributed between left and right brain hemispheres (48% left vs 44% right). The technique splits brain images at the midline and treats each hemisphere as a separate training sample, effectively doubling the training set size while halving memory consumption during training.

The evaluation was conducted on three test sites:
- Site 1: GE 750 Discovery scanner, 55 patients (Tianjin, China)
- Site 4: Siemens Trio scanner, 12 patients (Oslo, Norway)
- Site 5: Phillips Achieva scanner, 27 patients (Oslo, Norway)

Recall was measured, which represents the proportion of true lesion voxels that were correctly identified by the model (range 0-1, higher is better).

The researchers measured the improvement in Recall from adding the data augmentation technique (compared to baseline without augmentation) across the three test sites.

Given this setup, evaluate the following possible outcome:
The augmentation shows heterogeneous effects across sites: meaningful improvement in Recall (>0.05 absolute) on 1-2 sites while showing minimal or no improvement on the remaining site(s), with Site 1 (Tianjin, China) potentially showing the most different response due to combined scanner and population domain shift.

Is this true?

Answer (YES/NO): NO